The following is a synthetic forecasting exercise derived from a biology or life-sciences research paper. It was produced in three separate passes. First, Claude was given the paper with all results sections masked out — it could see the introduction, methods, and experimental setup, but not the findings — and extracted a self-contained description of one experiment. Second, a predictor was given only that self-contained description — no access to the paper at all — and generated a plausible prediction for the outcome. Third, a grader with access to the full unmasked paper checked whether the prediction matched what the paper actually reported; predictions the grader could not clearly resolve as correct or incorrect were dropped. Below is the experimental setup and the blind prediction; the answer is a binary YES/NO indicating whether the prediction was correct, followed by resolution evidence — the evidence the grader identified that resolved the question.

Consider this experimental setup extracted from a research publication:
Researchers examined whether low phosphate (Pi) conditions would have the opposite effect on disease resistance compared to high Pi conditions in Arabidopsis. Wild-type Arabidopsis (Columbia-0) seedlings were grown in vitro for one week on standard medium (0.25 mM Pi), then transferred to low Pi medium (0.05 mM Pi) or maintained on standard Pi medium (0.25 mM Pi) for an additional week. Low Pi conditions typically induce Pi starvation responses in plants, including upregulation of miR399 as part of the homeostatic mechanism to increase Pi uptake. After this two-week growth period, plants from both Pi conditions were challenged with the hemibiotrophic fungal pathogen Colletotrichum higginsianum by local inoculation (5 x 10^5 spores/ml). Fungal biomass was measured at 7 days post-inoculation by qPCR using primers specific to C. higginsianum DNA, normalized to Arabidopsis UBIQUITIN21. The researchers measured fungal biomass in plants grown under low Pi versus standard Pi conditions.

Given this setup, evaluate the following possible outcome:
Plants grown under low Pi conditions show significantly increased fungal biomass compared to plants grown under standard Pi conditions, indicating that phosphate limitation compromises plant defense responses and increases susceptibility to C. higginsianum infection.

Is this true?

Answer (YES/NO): YES